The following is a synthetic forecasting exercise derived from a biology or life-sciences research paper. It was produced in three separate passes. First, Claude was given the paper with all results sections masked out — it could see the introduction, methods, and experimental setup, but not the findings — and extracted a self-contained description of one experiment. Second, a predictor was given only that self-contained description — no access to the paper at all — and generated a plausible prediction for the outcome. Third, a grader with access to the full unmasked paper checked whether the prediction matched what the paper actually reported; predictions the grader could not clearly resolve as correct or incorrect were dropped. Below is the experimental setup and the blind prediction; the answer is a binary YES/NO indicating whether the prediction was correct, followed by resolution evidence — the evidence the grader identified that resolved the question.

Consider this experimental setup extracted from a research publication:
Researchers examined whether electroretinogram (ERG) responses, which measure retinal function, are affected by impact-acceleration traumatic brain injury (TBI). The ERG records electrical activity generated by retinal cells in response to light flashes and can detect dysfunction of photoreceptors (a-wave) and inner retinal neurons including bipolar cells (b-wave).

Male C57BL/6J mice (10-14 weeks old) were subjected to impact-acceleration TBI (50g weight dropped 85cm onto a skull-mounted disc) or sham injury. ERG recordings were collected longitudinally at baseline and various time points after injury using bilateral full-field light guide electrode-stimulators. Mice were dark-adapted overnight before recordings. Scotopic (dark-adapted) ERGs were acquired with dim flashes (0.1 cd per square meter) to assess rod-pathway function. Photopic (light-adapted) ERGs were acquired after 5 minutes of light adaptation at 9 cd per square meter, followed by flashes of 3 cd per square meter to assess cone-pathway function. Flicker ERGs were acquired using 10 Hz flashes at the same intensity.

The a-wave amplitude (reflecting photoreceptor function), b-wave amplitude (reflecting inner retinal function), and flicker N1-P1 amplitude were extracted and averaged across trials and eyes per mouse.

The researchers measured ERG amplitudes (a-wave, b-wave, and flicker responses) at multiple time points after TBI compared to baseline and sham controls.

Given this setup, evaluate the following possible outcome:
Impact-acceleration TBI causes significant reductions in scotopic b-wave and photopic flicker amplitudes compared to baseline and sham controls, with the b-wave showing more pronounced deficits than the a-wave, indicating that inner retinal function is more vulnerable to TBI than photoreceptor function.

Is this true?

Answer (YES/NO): NO